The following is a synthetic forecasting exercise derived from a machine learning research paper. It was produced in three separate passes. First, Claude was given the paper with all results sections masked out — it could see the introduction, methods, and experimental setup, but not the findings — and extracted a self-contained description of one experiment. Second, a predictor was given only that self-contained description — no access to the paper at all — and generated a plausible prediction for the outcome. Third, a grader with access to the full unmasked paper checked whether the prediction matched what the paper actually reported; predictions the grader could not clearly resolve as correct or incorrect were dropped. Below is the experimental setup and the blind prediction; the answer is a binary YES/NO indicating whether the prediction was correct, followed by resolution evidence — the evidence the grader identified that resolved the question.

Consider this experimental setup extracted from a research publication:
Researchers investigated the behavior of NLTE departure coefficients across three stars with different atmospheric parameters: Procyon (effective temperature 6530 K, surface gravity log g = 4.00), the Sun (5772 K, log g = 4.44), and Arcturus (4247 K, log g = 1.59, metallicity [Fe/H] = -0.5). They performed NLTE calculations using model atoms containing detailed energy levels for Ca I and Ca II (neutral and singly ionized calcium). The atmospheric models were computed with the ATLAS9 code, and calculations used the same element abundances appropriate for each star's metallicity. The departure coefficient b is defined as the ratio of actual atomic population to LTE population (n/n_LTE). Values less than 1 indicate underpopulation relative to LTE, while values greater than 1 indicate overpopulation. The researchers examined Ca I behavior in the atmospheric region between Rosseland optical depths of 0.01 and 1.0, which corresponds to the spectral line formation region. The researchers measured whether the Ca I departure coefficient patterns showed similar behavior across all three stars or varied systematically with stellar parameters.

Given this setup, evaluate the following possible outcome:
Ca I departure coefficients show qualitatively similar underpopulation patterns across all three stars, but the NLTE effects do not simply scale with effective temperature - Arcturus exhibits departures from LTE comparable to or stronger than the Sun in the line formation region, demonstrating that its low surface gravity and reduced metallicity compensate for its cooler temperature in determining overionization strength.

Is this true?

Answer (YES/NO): NO